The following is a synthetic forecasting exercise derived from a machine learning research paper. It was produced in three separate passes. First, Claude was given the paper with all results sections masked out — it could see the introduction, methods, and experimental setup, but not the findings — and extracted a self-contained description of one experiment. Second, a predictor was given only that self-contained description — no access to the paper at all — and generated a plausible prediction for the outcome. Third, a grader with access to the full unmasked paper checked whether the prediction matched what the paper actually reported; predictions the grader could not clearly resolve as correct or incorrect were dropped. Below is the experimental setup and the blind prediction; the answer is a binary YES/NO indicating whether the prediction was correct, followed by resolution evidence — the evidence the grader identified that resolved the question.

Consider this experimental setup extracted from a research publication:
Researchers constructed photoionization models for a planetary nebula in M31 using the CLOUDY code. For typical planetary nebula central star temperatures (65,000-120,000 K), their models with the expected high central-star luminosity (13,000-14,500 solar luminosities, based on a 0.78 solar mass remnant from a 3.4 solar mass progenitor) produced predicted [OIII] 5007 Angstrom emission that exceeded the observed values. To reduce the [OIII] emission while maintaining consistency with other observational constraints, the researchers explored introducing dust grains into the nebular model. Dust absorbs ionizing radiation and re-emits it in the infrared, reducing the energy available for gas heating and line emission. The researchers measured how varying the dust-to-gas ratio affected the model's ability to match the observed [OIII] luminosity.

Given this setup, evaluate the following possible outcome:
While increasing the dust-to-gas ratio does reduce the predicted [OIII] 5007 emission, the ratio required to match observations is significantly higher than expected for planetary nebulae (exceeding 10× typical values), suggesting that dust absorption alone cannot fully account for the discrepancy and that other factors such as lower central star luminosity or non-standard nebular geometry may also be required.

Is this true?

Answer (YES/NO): NO